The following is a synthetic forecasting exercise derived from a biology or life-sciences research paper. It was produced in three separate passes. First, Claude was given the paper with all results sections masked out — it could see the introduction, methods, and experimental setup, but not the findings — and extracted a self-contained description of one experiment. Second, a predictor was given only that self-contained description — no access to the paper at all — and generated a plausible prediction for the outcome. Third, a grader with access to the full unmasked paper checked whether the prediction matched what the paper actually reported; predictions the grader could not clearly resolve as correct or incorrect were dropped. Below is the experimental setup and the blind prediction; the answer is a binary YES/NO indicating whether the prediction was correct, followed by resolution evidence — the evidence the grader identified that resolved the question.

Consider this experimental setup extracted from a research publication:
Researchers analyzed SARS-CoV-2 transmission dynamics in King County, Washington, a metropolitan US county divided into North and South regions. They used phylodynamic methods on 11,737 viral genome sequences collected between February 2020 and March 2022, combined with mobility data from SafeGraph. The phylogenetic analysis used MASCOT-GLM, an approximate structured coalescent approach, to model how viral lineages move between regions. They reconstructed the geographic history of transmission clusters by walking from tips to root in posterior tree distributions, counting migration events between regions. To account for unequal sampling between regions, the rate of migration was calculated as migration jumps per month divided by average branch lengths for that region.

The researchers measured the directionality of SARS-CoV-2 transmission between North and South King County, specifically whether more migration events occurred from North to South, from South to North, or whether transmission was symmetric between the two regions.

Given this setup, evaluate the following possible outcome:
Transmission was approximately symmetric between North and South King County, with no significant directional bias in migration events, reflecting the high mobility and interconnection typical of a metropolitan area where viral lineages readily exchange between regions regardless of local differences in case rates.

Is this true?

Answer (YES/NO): NO